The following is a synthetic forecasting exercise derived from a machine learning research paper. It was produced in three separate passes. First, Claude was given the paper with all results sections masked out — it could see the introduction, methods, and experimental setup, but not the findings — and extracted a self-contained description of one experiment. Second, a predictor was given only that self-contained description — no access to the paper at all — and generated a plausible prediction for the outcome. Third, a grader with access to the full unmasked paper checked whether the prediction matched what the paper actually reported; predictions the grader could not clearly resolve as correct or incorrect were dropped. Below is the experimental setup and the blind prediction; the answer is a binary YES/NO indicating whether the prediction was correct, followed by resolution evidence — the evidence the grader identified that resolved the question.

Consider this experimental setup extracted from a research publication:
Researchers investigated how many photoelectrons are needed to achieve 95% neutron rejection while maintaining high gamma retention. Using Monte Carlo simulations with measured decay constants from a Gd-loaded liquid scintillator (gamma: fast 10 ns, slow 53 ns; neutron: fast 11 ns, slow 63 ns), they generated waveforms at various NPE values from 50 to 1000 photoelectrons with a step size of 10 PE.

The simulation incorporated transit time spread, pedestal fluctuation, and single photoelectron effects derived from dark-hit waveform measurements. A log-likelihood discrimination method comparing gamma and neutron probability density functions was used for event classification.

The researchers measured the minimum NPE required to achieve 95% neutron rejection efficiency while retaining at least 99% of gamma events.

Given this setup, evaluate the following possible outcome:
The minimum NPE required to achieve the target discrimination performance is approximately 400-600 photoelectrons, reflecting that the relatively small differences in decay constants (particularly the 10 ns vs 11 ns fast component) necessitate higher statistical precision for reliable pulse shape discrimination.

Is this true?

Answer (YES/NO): NO